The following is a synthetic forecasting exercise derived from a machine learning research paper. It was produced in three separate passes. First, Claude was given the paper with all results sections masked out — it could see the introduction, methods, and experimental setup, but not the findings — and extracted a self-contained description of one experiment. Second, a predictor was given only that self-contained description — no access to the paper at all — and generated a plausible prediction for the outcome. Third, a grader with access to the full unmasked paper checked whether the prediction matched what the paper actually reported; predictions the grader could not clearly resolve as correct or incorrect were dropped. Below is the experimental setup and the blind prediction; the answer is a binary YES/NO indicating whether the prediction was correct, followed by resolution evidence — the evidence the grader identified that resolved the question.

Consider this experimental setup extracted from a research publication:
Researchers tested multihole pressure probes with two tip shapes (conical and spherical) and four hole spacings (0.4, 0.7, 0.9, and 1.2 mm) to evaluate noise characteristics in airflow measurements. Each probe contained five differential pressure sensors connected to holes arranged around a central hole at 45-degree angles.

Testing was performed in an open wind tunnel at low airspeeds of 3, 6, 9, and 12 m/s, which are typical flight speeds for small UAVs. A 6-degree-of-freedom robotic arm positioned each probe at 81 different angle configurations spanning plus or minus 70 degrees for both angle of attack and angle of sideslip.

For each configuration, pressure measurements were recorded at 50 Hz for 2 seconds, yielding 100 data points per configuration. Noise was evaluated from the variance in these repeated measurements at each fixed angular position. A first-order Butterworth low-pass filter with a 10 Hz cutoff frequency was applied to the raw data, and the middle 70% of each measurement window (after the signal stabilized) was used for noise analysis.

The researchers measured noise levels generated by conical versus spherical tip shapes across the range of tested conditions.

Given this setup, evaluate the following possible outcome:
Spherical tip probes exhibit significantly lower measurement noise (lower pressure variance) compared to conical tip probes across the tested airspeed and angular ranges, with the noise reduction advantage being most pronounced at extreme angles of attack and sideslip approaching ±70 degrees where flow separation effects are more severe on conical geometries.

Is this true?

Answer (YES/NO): NO